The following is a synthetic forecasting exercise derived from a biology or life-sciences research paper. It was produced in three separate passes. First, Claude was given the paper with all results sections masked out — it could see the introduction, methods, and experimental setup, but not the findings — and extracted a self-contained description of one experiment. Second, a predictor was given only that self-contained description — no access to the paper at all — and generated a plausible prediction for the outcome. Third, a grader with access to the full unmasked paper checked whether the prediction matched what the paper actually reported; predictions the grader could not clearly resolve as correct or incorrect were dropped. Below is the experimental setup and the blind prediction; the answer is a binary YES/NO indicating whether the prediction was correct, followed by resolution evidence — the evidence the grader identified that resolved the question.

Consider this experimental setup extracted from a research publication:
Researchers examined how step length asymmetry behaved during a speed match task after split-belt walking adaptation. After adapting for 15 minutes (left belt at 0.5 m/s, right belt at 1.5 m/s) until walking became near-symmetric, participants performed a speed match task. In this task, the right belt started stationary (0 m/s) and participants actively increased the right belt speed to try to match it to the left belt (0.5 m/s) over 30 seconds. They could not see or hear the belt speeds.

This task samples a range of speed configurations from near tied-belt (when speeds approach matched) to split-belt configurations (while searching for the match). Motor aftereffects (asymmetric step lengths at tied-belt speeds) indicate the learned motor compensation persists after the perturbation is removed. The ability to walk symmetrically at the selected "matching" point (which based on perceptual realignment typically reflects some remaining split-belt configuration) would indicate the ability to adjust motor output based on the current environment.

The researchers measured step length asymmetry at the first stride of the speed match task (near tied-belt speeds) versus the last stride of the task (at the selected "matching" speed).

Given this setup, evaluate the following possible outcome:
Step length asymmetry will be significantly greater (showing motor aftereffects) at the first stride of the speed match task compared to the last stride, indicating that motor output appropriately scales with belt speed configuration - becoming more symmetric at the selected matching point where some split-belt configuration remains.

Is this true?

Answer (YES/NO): YES